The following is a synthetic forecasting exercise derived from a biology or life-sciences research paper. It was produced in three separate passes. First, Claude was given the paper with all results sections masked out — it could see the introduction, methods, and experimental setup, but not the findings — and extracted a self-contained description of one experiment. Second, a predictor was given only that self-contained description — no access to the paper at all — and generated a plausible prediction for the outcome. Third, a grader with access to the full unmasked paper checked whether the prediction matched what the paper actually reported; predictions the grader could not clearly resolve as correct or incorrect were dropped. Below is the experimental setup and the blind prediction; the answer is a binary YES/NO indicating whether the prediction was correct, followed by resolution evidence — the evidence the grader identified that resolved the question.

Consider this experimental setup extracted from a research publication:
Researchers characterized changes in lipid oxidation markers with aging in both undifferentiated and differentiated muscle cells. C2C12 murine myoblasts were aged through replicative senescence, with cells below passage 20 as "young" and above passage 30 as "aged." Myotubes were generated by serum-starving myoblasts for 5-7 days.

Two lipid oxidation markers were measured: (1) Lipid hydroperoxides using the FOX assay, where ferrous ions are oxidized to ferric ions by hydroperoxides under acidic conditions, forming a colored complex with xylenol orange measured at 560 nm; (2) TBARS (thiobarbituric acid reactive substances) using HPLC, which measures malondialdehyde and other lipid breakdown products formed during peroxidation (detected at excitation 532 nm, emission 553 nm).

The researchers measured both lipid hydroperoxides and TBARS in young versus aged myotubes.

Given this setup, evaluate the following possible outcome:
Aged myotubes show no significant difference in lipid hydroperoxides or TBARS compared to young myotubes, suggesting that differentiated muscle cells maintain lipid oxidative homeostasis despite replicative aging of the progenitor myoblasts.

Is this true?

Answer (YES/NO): NO